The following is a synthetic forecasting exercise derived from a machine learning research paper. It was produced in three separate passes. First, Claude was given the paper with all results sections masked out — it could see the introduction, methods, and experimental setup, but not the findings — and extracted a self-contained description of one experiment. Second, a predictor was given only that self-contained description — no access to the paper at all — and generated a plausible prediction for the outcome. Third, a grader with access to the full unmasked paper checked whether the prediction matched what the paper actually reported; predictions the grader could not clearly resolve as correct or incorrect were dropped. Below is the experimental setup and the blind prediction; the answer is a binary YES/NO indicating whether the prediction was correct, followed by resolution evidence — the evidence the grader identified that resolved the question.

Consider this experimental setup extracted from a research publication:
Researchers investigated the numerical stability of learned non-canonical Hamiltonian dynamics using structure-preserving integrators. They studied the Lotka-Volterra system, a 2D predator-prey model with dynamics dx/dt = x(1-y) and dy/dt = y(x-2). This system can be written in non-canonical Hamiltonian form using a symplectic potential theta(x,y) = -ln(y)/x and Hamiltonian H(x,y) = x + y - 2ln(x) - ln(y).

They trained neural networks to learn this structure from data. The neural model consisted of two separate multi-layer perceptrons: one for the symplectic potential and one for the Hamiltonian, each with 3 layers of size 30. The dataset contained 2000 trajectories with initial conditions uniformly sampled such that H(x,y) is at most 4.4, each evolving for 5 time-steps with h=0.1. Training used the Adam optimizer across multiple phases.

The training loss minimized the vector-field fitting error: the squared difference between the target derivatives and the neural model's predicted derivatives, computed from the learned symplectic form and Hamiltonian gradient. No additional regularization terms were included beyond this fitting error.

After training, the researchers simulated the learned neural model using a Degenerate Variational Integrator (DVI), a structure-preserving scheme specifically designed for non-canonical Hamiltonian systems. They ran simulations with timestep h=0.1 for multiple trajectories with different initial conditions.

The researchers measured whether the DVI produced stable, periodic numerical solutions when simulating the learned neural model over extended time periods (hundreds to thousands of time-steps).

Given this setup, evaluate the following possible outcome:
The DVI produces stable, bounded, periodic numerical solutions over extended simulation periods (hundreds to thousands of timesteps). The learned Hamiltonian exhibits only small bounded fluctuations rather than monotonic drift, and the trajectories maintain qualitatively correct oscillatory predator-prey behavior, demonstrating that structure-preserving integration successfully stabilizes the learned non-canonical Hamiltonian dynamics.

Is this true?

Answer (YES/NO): NO